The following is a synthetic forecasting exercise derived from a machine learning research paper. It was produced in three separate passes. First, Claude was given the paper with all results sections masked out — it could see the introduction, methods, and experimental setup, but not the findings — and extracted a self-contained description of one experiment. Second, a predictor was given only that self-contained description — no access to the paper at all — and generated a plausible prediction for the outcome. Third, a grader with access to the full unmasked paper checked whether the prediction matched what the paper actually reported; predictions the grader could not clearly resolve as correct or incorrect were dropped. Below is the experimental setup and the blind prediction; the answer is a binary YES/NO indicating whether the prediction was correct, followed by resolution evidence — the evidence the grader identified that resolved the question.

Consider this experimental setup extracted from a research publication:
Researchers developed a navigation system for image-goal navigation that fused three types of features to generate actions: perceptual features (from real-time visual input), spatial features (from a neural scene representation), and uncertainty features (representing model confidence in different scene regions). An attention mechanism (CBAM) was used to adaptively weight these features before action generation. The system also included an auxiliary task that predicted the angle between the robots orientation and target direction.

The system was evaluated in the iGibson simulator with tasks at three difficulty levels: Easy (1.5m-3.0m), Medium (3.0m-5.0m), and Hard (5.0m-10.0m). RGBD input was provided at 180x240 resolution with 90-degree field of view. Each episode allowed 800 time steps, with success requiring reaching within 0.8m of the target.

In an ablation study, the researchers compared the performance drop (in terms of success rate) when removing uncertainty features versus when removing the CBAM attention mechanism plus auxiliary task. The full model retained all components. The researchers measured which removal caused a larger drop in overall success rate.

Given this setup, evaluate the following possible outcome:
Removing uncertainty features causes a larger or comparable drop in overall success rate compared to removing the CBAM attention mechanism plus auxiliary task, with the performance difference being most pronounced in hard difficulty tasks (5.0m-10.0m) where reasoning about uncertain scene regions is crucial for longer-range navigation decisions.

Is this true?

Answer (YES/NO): NO